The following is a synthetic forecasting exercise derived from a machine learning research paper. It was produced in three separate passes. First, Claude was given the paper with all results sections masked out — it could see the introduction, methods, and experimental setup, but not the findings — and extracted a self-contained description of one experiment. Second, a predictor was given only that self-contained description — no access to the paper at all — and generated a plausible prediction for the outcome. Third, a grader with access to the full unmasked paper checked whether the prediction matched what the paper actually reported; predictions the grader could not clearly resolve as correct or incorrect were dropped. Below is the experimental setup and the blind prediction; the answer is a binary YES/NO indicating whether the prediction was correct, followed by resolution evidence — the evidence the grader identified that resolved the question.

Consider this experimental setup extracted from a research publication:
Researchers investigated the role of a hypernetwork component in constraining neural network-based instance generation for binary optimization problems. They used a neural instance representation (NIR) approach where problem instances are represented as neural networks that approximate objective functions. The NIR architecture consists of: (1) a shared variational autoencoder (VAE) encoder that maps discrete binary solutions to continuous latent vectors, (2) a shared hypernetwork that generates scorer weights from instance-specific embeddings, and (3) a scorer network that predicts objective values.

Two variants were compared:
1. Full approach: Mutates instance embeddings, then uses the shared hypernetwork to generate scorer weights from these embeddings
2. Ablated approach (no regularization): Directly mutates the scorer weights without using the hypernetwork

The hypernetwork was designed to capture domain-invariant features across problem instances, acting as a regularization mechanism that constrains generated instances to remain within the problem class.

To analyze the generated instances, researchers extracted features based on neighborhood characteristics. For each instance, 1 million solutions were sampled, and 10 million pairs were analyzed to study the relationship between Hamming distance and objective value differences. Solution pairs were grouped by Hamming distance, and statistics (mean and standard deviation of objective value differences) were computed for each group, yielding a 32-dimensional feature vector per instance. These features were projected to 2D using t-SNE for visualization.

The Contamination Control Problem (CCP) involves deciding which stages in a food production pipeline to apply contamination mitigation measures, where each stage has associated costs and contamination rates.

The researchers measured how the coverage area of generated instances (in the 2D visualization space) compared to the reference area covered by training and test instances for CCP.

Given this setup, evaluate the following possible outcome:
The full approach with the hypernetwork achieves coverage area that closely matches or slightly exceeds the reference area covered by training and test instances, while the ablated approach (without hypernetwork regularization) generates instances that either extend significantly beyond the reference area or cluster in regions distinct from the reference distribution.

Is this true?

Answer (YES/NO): YES